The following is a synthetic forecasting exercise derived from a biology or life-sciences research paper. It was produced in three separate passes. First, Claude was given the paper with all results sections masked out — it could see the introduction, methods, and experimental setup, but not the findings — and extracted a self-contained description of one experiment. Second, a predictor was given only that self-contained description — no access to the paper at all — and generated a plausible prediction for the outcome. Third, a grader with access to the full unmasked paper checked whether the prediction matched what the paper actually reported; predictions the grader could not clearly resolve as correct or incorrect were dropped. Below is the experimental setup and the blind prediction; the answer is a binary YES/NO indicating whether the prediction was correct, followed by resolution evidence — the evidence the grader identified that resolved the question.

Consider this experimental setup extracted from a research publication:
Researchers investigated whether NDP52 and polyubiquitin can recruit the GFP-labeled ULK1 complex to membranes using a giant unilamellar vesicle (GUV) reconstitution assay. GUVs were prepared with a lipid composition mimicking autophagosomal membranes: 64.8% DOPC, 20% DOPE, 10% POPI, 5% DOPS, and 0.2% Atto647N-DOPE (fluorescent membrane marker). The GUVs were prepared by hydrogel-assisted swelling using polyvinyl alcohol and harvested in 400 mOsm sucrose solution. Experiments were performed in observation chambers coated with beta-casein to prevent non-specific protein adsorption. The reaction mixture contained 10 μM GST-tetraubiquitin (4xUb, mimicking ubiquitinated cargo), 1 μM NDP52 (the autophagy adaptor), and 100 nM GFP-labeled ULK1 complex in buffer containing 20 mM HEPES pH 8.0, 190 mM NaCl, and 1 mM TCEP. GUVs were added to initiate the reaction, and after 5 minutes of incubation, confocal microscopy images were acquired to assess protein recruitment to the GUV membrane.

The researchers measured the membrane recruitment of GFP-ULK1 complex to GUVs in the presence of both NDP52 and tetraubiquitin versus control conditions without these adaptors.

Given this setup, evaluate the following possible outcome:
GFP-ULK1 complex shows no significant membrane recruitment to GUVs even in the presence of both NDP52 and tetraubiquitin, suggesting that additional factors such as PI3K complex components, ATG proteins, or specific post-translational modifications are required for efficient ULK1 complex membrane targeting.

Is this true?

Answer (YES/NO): NO